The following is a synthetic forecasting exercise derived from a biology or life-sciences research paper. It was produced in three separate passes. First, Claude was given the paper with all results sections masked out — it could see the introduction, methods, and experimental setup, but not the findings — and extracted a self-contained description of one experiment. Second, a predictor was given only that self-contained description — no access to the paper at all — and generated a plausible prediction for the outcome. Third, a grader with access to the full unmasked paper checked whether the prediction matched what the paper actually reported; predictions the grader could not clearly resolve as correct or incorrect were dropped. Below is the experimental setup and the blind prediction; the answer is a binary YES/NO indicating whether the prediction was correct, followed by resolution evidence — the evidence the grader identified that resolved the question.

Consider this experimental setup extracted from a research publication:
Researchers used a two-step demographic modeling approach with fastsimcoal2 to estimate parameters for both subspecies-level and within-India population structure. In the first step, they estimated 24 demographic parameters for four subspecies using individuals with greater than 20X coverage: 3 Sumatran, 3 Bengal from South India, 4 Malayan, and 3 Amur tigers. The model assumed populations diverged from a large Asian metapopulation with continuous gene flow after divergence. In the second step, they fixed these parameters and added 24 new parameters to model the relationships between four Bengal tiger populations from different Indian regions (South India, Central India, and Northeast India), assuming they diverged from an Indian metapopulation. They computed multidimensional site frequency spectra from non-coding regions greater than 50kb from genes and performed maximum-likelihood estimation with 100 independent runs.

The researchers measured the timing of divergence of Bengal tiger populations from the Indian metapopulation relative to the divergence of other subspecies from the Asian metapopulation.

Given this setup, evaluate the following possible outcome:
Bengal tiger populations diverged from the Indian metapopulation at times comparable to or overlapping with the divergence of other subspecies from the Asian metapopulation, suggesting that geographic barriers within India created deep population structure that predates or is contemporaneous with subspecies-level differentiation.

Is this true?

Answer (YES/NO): NO